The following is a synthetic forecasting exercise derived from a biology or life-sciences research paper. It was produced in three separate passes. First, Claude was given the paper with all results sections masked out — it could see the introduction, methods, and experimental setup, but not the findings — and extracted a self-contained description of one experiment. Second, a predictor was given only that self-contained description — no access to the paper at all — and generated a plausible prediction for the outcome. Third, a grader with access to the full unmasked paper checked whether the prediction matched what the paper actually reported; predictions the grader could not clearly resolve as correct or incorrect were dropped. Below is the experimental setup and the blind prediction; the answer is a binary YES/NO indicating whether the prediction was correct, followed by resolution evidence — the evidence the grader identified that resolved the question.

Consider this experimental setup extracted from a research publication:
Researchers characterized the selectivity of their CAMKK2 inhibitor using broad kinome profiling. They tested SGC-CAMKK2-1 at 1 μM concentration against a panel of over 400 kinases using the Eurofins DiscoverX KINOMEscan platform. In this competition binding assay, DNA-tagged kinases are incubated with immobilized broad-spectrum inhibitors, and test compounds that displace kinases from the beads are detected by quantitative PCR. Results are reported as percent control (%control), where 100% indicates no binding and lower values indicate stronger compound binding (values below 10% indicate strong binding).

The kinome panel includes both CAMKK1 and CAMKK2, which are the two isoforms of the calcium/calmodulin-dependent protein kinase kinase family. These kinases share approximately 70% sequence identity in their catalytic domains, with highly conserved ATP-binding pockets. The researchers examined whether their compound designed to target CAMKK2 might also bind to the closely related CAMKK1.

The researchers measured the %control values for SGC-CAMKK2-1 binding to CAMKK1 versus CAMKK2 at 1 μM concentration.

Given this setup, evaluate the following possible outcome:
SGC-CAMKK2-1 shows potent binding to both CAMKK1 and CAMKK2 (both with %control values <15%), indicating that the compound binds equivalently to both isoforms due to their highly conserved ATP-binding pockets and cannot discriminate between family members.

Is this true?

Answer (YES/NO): YES